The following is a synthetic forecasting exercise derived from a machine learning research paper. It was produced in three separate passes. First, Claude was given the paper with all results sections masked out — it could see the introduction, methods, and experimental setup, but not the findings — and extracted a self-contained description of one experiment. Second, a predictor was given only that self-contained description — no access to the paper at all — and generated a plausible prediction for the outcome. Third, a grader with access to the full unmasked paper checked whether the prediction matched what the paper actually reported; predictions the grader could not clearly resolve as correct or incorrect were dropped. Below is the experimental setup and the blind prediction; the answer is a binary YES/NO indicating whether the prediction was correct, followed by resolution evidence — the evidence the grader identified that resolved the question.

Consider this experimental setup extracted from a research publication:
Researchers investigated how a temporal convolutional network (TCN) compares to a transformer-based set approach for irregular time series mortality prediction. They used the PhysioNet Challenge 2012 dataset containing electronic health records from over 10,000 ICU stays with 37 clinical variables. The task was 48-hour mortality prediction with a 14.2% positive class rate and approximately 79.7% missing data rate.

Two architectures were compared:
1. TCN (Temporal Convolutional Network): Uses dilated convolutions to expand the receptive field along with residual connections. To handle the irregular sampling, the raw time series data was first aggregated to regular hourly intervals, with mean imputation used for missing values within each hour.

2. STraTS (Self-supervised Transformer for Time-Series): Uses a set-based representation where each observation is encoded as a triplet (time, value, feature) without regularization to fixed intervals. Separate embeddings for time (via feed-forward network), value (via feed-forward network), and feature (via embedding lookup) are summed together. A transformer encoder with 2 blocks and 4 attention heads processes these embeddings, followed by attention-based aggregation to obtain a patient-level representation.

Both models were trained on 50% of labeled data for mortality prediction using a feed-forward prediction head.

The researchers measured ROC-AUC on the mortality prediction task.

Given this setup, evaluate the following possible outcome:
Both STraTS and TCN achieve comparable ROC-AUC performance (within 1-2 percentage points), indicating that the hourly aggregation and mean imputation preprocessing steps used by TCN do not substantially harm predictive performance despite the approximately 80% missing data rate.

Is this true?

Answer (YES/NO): YES